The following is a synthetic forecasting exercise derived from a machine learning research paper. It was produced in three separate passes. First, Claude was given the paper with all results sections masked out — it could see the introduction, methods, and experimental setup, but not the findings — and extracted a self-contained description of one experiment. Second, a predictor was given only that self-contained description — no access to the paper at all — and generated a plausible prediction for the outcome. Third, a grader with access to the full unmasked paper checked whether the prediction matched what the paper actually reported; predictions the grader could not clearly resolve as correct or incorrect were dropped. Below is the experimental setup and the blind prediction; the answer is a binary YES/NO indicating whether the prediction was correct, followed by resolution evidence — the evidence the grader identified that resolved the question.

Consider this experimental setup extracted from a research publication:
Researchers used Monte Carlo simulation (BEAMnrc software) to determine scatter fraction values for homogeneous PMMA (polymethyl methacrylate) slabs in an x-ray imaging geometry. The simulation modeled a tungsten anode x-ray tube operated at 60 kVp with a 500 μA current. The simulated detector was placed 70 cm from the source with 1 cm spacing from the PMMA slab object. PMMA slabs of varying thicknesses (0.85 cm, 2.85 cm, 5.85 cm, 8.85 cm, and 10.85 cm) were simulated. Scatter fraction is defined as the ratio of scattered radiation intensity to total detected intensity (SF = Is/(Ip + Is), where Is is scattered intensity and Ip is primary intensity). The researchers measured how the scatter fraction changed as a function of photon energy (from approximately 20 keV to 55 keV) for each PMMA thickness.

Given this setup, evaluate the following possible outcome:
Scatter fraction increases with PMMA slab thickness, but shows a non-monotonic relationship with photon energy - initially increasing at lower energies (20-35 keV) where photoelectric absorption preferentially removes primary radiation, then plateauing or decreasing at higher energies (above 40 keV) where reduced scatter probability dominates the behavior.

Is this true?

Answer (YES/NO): NO